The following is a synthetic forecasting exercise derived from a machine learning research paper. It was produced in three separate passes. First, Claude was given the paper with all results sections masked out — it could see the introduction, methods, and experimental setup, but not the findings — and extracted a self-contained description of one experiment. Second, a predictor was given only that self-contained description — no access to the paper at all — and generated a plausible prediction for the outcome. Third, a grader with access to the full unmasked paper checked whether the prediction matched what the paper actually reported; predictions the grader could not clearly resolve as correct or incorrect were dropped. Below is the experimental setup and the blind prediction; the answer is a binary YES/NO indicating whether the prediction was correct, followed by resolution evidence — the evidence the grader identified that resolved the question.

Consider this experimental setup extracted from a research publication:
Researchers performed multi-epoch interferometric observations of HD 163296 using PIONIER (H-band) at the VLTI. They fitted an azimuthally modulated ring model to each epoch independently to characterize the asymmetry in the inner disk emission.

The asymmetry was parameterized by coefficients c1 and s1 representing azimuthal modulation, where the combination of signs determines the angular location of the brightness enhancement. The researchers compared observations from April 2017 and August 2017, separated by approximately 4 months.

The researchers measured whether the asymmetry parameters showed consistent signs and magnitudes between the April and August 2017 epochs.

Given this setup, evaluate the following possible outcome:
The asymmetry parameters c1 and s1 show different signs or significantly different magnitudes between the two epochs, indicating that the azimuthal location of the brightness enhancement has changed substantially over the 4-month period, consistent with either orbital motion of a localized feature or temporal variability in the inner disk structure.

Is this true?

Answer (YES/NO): YES